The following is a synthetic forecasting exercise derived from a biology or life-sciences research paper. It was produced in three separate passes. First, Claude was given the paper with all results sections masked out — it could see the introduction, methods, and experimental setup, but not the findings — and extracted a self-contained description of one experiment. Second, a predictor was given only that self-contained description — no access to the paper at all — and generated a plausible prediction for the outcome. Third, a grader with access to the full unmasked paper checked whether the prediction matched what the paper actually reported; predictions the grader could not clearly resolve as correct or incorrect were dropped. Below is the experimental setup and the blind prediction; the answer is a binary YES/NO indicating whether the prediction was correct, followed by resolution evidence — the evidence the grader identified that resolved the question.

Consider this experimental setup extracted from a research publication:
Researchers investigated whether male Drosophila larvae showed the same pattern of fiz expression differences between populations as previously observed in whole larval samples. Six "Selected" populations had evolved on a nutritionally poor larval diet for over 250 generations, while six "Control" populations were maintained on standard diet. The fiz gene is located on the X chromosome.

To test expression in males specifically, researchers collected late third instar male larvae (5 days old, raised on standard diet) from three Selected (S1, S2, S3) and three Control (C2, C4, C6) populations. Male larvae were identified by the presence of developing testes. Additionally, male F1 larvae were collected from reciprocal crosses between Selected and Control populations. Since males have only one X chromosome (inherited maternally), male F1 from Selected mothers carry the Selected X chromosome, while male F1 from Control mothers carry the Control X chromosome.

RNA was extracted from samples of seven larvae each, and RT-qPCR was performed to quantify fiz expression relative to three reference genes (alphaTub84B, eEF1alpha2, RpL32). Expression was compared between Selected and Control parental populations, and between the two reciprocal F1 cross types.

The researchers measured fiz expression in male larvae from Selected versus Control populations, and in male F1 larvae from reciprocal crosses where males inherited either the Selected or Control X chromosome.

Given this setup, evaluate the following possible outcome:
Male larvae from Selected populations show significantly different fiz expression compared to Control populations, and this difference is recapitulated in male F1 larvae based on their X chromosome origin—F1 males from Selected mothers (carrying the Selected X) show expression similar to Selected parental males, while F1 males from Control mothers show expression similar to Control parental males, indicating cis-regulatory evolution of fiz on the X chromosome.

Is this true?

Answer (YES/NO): YES